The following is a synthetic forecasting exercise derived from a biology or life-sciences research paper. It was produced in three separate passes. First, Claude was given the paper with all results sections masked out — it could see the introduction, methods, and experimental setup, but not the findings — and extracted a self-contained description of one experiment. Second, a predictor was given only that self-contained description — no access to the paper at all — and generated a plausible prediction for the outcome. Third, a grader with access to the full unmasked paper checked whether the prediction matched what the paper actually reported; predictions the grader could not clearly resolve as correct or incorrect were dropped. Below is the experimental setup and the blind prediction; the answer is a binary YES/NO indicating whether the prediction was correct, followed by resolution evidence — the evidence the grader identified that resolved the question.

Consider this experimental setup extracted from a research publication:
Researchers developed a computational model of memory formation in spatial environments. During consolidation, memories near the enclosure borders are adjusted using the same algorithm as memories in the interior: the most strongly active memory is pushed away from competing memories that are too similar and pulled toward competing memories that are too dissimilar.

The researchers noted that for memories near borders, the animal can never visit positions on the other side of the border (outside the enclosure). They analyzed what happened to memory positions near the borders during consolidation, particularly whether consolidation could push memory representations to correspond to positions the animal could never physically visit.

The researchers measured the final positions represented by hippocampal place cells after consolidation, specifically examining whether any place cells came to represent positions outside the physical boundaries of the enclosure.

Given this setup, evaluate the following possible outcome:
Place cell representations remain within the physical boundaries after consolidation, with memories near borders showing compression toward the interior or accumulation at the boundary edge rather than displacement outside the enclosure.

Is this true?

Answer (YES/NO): NO